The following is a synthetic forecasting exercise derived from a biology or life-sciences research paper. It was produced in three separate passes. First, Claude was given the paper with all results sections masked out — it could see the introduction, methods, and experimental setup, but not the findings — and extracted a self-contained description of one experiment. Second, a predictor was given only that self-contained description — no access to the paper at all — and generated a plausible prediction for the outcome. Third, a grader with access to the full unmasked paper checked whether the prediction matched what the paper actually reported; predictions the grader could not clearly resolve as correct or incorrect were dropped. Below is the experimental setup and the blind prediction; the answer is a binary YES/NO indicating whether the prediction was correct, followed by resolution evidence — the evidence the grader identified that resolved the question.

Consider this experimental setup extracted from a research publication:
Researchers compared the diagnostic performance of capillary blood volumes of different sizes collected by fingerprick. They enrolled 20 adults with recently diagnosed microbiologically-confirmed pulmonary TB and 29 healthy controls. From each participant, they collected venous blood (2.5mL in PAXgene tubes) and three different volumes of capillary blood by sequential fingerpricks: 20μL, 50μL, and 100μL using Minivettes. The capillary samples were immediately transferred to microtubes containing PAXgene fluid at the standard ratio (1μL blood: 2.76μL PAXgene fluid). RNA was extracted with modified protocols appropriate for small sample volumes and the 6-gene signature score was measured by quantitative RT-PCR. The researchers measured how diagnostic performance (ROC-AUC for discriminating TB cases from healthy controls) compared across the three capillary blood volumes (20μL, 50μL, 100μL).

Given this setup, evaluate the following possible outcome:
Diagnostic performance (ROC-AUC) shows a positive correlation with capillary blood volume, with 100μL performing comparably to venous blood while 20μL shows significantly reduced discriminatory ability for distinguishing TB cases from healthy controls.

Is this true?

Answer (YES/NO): NO